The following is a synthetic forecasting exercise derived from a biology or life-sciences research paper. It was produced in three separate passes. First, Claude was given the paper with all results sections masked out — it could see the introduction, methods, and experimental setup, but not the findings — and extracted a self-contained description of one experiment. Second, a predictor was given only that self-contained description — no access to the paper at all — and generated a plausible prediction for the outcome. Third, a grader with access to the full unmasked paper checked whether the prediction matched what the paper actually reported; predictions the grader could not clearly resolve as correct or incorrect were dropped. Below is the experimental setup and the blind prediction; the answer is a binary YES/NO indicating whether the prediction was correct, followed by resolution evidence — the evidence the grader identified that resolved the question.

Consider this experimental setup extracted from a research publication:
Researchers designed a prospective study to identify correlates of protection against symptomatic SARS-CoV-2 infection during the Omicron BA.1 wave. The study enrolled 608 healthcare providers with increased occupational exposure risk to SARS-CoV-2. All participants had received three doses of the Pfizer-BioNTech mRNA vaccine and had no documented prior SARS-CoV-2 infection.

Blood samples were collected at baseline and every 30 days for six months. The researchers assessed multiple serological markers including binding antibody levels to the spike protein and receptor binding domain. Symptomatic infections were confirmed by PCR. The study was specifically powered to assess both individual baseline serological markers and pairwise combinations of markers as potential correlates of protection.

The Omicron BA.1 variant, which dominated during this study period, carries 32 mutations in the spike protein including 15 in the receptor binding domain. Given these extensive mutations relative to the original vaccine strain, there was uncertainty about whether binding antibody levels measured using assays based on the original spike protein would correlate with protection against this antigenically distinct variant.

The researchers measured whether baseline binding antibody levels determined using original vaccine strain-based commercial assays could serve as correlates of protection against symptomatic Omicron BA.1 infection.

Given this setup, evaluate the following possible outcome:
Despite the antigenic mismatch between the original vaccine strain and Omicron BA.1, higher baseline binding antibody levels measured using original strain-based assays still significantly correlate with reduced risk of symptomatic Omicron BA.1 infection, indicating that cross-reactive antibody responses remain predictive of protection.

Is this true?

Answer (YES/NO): YES